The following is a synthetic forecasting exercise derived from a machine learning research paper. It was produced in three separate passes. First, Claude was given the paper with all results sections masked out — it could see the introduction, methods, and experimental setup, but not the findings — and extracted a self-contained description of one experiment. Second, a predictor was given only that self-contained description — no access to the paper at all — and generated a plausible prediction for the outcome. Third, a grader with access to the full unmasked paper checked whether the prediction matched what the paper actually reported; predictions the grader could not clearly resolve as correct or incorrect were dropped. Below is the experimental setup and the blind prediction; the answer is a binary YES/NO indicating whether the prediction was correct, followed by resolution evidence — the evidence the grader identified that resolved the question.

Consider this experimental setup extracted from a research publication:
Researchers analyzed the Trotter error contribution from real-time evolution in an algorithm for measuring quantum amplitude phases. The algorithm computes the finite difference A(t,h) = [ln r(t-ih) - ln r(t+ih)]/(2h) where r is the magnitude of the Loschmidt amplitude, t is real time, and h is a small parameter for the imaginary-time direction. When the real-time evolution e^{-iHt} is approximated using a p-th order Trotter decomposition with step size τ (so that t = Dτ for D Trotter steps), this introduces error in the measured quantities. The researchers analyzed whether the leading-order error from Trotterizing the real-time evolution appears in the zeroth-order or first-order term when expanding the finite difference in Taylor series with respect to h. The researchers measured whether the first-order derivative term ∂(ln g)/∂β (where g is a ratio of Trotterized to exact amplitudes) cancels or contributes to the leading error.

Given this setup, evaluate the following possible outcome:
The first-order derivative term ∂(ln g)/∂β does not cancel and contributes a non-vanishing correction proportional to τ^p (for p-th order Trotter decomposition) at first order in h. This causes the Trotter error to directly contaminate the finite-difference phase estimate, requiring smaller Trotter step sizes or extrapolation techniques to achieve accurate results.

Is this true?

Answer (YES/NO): NO